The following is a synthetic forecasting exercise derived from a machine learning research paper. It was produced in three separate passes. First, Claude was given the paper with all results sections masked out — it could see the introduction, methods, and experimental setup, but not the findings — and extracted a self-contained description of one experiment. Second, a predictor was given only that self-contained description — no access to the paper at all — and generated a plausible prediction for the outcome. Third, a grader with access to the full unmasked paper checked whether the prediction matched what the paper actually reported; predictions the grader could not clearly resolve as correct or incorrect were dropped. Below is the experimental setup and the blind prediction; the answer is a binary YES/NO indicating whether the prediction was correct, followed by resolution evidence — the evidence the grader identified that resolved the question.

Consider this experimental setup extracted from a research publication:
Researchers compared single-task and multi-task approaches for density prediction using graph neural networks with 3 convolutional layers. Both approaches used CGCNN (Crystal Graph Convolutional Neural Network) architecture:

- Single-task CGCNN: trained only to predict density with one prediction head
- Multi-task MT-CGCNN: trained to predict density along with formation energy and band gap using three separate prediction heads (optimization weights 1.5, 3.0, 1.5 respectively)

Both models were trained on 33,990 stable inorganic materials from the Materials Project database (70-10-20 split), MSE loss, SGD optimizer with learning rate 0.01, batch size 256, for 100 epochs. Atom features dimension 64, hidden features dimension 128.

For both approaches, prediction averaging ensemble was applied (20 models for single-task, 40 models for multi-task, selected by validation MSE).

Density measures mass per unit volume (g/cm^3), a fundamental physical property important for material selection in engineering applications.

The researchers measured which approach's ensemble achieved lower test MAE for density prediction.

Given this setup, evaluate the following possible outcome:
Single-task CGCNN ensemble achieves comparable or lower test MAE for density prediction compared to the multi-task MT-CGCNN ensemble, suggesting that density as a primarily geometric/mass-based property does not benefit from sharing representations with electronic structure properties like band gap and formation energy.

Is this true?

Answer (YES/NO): YES